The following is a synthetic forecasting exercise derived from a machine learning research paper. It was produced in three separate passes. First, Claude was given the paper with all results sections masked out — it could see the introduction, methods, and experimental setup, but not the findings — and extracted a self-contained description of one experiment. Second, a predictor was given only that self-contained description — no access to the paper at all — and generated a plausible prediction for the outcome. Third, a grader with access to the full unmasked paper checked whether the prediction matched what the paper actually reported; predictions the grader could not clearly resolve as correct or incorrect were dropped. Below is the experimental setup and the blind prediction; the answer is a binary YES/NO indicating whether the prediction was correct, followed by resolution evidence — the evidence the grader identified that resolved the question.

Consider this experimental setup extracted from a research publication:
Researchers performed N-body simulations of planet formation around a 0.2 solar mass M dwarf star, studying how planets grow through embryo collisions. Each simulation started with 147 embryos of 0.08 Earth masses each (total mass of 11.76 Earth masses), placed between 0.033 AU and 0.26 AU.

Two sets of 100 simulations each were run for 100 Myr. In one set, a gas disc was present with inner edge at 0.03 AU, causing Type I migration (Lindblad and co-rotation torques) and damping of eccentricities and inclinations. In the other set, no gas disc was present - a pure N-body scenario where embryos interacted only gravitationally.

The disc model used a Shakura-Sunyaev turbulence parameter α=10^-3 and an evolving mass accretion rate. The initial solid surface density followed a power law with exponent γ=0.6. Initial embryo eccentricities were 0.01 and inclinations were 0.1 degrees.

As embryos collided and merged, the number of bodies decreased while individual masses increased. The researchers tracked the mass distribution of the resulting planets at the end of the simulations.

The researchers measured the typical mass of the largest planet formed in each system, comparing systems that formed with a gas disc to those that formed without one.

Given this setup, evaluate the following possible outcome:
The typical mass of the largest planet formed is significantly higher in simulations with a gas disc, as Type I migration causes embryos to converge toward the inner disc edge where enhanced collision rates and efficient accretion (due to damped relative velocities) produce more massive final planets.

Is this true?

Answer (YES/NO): YES